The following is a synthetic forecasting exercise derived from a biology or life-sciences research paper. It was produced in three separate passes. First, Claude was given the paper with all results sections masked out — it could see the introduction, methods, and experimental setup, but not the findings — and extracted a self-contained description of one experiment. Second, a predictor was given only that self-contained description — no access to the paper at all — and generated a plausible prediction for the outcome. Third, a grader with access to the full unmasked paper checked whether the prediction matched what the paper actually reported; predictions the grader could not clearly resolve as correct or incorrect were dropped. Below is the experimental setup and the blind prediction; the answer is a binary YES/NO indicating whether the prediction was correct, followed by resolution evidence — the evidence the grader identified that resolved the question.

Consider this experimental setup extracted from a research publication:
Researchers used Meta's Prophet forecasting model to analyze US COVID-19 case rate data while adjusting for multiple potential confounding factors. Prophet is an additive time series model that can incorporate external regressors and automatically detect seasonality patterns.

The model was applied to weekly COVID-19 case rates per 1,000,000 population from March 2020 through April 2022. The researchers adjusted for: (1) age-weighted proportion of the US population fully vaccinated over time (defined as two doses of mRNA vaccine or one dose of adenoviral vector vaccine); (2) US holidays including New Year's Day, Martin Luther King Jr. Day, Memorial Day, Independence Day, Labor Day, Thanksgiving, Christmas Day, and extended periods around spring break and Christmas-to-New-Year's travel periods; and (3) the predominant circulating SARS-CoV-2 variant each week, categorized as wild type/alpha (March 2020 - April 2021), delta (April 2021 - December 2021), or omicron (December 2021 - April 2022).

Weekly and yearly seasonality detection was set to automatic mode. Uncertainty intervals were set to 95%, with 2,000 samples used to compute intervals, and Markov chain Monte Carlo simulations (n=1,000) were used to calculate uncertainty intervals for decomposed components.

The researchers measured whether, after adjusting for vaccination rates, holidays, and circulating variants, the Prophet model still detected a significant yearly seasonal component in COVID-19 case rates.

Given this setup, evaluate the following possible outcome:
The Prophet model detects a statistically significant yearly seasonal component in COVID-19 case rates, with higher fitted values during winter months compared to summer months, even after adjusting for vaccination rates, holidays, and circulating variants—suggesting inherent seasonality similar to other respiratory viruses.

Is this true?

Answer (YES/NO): YES